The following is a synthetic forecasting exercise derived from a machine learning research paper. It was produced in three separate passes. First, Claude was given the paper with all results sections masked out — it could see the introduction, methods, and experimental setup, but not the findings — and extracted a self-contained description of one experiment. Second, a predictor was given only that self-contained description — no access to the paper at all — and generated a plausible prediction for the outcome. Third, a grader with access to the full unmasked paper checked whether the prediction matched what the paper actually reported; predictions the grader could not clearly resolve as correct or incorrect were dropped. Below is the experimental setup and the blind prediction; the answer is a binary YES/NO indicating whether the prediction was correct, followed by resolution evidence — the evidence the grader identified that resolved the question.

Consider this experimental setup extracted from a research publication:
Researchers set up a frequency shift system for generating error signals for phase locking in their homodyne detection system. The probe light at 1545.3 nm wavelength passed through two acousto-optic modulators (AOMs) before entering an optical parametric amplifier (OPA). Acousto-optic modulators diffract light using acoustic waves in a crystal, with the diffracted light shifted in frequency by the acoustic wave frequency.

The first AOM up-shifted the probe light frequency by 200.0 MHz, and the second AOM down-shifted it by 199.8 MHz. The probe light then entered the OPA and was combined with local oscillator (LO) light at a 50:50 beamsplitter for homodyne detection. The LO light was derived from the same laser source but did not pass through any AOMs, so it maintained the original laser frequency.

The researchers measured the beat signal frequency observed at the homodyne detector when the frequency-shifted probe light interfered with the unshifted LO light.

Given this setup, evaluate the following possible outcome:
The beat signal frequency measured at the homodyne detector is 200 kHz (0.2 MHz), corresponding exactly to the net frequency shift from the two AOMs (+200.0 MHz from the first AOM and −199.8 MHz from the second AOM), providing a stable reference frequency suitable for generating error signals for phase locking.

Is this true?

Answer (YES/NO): YES